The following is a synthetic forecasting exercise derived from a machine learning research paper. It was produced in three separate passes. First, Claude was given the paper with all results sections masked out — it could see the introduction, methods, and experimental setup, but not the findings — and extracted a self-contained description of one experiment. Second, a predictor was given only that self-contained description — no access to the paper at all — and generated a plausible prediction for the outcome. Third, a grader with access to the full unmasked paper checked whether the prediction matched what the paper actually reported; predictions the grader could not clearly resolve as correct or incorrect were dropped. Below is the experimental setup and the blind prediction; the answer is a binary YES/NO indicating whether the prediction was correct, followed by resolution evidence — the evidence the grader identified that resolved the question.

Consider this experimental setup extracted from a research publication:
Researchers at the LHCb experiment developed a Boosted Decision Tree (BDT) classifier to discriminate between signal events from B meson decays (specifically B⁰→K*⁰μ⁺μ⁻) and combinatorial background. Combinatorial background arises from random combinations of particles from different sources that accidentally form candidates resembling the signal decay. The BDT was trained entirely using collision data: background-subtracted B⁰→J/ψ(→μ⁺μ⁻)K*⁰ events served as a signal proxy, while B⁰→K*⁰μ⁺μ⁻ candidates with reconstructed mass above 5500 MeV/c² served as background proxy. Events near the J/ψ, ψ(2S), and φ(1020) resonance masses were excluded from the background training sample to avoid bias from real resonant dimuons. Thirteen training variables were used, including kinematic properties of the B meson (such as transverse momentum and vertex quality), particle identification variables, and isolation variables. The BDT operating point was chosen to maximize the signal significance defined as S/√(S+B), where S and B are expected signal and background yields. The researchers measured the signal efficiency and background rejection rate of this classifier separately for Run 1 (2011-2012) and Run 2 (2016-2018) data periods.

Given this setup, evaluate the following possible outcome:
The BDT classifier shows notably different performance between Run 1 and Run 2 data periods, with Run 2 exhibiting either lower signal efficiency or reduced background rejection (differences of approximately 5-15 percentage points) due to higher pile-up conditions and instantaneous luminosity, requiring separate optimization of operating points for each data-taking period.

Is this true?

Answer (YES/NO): NO